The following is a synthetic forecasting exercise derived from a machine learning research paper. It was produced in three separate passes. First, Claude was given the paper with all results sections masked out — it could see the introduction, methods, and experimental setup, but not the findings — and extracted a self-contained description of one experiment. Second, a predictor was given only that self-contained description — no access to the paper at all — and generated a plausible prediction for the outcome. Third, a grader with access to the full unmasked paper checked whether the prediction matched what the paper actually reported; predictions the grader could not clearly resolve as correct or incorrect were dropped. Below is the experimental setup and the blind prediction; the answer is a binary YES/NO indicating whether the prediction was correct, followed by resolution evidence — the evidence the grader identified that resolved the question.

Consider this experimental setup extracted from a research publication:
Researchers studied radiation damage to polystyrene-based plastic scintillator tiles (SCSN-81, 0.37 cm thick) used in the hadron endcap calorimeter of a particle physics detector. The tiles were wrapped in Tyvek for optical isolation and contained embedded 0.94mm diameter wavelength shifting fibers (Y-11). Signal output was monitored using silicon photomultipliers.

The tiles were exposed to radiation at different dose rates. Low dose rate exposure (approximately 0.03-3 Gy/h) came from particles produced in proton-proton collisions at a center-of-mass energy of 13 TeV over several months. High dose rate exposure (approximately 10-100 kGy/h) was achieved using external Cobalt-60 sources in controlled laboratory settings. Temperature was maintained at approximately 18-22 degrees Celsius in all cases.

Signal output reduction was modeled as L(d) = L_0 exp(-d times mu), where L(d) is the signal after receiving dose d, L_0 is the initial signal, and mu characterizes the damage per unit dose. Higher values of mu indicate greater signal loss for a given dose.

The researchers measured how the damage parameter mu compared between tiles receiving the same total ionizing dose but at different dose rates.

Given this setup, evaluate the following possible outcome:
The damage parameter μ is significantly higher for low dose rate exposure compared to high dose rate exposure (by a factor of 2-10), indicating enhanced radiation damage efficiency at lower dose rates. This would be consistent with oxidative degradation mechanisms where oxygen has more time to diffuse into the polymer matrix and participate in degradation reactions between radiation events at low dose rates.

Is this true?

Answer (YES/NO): YES